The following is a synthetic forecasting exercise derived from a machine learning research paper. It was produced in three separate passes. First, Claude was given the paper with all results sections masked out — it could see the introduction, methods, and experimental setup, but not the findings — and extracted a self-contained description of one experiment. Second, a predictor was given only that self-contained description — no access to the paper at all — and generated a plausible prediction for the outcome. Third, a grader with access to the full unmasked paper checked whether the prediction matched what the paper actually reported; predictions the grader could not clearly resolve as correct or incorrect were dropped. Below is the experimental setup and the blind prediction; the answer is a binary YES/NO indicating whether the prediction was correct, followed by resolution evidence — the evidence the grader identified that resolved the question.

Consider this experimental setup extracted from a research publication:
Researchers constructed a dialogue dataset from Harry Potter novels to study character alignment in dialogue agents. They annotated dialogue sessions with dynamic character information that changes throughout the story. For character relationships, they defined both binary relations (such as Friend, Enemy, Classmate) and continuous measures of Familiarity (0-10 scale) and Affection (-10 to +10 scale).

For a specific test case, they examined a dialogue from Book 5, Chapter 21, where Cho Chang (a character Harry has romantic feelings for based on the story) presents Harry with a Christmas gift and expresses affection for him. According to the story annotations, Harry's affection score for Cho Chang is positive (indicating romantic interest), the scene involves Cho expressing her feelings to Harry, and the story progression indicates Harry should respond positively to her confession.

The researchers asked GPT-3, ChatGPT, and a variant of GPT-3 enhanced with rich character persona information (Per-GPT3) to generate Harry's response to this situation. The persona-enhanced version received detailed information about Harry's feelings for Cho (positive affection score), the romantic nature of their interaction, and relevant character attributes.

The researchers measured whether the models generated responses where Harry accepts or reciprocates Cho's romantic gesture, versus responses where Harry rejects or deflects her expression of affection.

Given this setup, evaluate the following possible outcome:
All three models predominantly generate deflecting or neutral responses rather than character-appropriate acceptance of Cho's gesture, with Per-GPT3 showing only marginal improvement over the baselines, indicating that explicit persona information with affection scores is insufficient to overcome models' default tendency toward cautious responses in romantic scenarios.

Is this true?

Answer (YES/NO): NO